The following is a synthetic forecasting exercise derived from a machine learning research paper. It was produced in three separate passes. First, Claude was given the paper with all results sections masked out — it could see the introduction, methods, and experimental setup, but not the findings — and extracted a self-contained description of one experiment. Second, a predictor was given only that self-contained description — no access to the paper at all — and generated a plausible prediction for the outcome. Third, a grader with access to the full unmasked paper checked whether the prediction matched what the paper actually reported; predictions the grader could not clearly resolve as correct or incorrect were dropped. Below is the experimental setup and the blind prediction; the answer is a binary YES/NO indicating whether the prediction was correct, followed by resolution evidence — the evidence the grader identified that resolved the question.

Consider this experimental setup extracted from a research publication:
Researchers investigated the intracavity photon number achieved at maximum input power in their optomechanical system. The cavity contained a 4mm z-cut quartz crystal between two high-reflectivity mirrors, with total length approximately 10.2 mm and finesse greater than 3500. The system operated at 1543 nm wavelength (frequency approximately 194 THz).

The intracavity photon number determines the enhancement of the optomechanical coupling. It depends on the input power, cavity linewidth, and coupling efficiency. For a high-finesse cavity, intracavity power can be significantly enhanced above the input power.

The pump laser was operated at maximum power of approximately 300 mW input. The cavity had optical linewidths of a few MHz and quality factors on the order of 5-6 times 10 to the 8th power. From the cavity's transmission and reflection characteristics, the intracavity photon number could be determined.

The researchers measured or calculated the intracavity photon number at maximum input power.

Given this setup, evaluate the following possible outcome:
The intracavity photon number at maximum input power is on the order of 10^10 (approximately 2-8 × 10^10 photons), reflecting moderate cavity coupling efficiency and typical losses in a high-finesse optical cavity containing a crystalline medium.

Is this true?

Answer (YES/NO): NO